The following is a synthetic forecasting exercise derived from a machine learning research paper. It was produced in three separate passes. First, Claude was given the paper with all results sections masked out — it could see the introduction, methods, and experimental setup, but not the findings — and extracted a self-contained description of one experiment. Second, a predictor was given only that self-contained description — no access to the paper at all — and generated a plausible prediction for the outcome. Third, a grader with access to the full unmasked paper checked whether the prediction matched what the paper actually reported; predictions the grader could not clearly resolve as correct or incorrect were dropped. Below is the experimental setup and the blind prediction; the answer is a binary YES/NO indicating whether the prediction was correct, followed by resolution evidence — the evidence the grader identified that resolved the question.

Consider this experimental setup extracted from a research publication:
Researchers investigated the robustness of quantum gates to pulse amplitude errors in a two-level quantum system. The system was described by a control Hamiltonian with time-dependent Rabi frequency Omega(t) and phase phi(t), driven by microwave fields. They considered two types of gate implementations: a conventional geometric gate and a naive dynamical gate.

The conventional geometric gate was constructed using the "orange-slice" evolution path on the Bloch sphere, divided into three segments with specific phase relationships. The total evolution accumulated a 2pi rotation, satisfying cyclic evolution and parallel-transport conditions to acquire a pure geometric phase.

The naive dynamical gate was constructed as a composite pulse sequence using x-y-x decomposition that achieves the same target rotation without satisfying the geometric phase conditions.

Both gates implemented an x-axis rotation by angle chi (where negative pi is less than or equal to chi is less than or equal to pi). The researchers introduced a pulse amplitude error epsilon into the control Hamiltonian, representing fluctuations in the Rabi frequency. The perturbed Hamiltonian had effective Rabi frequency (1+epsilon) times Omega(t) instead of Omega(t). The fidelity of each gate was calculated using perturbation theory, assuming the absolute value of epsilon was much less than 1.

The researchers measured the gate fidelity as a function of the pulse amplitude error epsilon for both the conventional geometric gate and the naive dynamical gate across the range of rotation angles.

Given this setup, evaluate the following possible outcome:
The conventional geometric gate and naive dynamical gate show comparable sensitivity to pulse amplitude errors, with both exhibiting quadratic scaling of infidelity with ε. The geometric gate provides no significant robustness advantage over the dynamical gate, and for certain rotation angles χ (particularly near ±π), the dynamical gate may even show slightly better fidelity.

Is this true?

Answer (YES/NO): NO